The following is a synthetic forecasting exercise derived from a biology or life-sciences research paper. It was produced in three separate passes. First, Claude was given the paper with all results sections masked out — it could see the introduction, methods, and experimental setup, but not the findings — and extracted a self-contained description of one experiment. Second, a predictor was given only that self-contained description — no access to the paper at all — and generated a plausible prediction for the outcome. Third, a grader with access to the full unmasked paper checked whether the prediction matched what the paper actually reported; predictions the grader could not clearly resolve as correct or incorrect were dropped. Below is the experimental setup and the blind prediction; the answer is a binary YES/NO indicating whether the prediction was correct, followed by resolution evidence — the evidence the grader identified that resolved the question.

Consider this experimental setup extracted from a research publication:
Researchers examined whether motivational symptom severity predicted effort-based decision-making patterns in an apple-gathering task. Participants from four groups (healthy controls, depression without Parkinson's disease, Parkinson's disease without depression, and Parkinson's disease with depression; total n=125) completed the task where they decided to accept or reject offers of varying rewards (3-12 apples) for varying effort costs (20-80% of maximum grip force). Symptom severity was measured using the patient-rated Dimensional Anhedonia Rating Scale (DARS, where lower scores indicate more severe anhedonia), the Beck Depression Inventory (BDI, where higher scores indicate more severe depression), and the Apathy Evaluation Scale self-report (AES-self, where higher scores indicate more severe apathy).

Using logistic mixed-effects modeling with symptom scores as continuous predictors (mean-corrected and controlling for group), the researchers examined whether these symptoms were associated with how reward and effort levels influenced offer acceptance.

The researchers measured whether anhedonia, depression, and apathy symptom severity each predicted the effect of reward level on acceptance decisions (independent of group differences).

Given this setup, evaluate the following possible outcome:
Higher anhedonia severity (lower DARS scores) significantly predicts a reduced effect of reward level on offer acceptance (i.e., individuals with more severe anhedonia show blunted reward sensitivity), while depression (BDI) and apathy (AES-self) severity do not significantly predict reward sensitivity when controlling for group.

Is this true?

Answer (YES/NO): NO